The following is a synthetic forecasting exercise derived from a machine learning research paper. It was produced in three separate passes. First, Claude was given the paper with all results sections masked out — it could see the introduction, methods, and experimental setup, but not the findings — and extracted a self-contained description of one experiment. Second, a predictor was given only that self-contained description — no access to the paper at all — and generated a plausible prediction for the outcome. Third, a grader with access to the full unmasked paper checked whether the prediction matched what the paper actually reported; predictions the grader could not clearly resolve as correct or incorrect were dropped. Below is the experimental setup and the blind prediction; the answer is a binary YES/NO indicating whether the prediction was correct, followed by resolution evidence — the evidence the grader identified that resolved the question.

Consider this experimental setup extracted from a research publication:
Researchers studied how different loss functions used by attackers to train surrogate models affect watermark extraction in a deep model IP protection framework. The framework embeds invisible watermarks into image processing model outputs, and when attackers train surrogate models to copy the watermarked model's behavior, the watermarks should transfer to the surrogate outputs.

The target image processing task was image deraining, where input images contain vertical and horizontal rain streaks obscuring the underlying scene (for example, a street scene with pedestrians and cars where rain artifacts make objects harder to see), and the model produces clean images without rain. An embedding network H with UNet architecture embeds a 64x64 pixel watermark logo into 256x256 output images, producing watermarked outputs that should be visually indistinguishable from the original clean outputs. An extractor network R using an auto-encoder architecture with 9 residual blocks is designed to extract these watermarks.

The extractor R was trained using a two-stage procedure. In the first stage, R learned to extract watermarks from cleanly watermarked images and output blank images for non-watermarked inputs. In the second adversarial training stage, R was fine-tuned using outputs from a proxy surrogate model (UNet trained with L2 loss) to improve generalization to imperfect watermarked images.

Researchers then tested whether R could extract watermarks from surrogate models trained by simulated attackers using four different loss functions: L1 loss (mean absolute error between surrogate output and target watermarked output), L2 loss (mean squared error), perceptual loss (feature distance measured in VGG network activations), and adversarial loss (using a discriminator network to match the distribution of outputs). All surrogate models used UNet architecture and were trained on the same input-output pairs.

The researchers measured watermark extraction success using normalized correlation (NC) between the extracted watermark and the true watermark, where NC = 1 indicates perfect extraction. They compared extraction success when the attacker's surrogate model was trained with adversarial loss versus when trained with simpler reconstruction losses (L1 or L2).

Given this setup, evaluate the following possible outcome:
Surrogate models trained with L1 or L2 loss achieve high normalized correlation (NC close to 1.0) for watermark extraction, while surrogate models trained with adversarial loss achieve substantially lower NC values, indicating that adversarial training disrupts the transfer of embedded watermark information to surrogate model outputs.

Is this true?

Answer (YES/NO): NO